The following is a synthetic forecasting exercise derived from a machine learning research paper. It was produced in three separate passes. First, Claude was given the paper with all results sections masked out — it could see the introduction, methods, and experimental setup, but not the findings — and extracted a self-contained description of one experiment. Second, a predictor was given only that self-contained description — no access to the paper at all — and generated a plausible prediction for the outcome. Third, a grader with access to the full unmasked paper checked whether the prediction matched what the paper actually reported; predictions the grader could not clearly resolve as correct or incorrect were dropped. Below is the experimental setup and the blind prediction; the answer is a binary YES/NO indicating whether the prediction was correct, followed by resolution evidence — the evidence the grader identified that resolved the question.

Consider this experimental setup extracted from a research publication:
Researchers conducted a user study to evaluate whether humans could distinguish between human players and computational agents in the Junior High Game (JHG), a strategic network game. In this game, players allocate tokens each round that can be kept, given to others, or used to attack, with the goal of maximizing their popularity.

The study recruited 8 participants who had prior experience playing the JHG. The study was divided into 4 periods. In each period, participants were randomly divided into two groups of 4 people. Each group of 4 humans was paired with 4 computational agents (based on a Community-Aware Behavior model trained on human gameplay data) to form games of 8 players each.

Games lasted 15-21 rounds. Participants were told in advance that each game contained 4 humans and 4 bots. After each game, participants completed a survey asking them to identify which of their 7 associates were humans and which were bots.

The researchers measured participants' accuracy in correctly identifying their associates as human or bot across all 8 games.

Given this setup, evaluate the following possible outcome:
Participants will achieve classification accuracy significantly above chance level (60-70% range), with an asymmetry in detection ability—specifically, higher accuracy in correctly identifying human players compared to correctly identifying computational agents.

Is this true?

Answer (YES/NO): NO